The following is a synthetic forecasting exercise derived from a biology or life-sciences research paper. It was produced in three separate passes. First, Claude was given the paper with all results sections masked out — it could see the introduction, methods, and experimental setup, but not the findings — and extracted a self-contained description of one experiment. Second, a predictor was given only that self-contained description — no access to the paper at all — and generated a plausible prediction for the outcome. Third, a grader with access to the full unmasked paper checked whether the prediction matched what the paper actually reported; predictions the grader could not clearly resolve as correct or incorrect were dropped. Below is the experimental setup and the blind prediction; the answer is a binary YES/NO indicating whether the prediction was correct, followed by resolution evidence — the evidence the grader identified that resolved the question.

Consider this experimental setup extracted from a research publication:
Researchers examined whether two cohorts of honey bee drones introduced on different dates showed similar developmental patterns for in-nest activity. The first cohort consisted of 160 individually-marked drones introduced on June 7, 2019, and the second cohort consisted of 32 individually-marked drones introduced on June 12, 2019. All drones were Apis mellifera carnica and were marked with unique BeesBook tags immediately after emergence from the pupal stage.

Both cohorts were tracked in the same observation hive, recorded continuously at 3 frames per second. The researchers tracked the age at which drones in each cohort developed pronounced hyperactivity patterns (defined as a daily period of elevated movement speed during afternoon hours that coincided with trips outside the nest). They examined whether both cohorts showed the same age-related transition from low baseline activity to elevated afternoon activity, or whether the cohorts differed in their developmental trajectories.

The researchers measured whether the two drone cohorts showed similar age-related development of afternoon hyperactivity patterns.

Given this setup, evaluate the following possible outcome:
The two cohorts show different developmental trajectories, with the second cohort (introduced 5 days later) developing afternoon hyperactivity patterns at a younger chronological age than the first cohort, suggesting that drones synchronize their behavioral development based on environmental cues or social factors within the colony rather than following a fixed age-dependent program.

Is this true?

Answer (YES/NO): NO